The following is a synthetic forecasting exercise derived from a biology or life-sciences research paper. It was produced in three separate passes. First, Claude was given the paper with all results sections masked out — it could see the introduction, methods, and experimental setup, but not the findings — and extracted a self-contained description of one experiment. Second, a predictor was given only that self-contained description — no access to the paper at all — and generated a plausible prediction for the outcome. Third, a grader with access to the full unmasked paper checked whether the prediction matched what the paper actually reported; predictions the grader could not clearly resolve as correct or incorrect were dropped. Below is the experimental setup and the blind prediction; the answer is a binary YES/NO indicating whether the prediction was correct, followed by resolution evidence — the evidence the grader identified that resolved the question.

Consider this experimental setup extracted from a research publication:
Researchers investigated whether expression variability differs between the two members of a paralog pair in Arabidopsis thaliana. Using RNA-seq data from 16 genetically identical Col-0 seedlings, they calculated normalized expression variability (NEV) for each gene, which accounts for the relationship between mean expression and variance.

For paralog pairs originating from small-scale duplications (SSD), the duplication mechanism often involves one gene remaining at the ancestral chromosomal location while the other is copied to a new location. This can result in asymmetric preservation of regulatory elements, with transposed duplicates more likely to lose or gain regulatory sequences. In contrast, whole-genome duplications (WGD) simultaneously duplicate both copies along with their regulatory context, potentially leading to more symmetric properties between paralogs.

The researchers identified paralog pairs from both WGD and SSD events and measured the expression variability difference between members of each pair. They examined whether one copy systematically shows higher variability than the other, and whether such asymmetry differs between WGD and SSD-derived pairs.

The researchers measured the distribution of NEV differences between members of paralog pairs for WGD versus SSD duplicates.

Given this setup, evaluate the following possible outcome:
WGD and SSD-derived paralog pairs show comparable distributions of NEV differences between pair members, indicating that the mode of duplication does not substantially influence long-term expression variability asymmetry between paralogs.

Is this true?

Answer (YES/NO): NO